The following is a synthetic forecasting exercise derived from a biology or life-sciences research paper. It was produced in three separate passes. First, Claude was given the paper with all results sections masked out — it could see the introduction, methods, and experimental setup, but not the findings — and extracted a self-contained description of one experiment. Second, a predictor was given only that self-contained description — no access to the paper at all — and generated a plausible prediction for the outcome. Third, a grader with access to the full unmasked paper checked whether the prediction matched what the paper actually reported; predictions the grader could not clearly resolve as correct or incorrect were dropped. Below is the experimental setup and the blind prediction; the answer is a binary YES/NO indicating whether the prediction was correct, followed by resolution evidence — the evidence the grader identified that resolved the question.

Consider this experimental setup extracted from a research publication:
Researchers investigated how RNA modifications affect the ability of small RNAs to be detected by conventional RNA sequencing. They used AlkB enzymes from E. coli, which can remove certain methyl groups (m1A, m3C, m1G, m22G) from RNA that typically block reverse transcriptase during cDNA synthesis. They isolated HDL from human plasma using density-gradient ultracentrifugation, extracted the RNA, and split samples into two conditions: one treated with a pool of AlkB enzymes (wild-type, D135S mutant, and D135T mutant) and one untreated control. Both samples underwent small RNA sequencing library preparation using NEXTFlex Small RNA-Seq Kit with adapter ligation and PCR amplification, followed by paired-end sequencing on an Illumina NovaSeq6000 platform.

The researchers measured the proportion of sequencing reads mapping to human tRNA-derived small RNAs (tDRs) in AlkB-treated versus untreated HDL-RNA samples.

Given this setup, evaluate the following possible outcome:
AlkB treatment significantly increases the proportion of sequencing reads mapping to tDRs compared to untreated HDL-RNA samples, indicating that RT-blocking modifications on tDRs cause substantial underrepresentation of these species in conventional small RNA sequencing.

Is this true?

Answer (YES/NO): YES